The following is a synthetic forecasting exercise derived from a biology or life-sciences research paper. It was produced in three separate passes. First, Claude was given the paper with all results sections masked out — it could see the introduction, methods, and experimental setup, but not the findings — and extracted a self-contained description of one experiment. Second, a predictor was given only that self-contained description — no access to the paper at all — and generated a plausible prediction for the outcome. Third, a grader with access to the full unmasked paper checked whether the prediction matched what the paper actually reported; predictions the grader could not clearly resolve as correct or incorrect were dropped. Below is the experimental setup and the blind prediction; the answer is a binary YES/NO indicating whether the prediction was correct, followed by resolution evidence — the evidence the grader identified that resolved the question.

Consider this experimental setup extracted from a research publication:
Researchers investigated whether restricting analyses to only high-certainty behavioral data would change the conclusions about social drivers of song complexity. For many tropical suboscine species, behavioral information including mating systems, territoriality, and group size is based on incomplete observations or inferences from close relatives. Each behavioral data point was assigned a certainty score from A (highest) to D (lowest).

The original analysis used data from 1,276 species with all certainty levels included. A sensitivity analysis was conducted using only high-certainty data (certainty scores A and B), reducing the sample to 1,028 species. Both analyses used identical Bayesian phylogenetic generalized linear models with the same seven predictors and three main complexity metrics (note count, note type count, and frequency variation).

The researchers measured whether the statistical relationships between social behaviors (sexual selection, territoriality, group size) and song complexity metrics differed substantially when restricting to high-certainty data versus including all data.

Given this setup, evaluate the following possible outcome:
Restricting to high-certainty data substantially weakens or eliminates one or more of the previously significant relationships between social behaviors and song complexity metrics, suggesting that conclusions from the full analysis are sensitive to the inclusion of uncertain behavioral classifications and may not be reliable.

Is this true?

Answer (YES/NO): NO